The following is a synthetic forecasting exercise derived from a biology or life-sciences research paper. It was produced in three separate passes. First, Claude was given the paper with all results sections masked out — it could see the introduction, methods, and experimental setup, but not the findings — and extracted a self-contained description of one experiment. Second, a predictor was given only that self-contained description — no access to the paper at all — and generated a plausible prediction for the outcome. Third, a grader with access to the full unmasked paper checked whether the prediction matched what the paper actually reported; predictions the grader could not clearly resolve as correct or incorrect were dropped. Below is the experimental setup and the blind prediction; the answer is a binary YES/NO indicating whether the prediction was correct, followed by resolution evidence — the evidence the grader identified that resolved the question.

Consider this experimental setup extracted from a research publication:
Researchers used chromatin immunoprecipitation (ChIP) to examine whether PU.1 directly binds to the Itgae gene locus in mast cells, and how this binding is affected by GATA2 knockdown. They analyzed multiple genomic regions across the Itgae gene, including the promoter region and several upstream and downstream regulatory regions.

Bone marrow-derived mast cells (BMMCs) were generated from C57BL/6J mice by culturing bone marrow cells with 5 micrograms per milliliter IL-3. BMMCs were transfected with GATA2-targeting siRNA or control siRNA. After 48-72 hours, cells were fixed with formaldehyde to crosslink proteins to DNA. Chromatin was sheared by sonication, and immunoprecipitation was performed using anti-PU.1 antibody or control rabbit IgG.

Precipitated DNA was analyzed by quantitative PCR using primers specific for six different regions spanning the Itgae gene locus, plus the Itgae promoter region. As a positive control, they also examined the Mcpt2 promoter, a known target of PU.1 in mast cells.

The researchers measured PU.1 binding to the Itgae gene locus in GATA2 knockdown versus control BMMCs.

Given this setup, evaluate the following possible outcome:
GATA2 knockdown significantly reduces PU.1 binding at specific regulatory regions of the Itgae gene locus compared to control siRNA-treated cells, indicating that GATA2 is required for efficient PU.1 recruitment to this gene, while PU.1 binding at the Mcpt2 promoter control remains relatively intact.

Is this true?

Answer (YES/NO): NO